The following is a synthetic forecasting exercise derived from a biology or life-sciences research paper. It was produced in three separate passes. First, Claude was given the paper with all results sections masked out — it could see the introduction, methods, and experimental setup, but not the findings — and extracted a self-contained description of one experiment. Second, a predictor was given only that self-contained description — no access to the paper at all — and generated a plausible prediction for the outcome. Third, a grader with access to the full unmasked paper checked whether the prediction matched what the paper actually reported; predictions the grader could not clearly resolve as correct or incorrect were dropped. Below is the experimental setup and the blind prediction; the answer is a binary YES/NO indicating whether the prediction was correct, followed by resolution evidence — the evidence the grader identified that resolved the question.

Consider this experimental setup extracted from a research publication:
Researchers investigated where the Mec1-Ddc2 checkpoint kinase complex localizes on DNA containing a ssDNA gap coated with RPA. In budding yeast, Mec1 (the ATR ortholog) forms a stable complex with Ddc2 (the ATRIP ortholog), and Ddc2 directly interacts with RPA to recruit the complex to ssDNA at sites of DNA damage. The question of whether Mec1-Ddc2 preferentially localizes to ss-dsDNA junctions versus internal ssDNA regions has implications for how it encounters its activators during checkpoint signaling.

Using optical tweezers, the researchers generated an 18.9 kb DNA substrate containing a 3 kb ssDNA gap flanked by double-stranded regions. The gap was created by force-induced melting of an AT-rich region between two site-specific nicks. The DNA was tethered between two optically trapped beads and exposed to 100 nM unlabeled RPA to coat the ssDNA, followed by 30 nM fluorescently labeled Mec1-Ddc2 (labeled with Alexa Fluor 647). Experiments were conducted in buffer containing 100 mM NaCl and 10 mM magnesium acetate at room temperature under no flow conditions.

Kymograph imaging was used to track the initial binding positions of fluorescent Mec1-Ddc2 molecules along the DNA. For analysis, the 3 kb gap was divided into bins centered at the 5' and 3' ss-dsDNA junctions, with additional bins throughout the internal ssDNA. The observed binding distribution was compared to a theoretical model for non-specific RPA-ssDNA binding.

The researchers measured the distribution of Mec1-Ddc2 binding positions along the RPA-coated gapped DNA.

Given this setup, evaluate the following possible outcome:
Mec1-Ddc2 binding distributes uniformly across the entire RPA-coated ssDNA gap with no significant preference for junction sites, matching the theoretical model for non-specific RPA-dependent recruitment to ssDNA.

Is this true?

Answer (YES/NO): YES